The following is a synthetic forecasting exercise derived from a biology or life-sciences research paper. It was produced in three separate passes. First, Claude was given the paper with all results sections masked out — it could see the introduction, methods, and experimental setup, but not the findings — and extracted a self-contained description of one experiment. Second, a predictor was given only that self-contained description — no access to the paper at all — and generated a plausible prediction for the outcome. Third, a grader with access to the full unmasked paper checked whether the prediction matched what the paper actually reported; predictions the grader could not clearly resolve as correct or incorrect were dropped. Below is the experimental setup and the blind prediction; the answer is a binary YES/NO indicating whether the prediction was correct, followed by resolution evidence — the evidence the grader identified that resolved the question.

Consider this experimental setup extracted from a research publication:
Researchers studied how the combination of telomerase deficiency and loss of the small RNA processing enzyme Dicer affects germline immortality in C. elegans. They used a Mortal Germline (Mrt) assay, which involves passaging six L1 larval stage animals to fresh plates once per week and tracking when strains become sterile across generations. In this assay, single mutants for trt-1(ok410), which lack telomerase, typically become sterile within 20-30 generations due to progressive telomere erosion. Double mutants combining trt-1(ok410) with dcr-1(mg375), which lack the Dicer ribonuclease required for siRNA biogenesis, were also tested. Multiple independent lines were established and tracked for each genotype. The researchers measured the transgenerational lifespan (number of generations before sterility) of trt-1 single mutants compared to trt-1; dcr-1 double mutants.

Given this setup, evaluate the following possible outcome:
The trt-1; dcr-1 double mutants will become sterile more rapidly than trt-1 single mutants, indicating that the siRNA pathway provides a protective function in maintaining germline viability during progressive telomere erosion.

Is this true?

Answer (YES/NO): YES